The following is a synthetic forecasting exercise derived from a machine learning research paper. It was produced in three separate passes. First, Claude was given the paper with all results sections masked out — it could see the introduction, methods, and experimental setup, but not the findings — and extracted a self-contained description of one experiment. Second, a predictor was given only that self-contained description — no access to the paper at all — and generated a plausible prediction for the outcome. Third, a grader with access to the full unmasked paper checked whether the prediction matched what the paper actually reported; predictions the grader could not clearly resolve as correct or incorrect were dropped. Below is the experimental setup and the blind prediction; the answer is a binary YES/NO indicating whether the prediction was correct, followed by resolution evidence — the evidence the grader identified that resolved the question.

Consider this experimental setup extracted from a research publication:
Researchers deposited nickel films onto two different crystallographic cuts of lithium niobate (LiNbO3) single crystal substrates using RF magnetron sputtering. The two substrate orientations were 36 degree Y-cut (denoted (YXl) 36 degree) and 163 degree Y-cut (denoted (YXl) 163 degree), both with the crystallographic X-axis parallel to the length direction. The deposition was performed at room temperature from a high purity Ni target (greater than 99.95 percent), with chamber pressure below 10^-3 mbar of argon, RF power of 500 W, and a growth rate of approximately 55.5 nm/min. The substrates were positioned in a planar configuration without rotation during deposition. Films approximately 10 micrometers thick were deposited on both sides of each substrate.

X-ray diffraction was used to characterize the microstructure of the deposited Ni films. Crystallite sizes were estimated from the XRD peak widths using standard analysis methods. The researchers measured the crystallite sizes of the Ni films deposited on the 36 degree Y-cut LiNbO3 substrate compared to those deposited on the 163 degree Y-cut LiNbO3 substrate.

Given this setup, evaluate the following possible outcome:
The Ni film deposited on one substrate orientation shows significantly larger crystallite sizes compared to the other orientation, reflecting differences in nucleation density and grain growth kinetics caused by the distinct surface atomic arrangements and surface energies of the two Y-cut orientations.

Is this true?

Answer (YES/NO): YES